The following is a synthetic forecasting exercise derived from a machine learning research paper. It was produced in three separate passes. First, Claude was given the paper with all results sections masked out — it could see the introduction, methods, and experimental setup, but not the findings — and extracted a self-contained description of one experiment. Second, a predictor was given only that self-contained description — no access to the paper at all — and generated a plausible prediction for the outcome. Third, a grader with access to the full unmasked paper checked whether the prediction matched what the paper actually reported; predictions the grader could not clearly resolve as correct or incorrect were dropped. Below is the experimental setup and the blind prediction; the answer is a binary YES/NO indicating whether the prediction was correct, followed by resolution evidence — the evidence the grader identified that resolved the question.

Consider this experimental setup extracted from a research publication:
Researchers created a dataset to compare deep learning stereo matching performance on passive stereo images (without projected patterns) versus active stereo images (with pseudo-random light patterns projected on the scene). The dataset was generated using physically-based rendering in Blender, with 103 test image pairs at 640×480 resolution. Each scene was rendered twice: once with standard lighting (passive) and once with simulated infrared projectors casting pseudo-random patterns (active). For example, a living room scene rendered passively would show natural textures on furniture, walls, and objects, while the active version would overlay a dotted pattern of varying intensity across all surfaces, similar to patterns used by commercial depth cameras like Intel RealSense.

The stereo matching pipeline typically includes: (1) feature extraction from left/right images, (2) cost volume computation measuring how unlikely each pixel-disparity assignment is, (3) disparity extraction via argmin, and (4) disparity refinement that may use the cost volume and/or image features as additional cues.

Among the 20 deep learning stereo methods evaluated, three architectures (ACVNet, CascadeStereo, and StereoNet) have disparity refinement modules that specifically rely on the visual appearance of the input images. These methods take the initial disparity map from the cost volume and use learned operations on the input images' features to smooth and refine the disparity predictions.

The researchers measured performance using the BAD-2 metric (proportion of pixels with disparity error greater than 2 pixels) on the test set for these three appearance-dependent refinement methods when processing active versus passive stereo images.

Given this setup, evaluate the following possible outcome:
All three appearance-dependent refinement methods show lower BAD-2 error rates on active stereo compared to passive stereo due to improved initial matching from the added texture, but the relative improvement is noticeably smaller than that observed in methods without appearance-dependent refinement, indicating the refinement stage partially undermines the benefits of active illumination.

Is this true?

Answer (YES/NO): YES